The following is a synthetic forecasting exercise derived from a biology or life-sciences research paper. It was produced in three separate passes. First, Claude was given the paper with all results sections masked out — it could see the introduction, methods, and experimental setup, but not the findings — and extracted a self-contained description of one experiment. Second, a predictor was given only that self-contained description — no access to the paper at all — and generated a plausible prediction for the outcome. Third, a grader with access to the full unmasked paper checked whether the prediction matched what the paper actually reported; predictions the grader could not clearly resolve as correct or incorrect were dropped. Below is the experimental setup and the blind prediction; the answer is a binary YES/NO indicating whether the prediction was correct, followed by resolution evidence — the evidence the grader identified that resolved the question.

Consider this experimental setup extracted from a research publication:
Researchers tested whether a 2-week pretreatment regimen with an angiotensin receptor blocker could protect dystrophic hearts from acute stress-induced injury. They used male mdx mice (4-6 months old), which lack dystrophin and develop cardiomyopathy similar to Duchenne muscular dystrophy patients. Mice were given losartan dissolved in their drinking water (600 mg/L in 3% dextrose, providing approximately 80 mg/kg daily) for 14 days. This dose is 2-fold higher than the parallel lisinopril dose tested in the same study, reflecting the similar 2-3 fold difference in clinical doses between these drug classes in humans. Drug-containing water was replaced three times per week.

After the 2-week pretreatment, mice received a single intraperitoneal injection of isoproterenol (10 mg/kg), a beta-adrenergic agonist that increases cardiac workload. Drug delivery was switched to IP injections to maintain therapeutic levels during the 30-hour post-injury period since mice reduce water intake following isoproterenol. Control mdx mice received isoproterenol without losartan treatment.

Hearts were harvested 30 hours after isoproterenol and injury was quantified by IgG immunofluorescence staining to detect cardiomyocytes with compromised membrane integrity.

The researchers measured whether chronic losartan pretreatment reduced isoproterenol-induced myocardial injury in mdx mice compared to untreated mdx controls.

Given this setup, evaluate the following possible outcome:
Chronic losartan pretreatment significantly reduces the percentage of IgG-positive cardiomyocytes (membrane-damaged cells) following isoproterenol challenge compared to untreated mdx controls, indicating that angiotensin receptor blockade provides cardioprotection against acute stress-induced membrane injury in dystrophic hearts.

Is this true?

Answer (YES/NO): YES